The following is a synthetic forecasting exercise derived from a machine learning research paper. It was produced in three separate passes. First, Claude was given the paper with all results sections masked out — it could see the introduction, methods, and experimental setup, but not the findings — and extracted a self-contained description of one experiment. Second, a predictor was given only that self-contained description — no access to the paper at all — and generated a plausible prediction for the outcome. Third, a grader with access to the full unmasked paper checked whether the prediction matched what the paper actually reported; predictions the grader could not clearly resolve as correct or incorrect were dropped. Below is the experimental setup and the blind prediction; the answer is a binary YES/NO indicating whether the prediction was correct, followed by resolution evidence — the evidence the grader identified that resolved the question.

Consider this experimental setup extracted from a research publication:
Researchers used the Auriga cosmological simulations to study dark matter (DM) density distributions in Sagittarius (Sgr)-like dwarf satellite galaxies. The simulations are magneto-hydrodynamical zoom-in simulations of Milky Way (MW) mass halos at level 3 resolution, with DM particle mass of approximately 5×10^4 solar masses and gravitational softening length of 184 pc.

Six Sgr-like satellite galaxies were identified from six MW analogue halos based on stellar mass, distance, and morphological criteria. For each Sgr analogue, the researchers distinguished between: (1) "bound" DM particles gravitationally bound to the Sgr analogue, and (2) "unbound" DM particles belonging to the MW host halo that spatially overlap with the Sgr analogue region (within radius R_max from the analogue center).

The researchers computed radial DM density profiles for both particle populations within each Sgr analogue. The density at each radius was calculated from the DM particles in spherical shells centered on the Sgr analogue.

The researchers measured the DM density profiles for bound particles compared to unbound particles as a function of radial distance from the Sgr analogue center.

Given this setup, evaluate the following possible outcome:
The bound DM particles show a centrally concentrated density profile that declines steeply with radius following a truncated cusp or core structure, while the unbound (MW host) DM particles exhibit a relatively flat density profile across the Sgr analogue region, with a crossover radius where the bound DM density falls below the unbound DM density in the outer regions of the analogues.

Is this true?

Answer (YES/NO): NO